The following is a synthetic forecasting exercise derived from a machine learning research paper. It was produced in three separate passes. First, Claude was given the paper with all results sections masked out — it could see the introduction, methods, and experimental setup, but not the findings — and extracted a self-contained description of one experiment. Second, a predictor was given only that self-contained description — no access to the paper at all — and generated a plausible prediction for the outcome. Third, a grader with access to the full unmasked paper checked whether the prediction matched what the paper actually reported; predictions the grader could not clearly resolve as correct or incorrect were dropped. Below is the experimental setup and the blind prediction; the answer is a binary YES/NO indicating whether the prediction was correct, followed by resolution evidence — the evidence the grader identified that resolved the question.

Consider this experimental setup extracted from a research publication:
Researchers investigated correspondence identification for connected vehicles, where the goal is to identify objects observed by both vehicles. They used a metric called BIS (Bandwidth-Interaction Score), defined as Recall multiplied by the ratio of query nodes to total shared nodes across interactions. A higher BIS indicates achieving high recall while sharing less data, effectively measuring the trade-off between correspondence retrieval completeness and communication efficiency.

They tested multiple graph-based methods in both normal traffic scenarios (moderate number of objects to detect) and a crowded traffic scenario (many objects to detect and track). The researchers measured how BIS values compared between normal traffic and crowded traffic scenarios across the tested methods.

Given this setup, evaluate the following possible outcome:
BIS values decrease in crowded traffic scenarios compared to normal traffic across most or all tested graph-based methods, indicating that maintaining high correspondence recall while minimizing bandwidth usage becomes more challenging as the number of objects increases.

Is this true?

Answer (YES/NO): NO